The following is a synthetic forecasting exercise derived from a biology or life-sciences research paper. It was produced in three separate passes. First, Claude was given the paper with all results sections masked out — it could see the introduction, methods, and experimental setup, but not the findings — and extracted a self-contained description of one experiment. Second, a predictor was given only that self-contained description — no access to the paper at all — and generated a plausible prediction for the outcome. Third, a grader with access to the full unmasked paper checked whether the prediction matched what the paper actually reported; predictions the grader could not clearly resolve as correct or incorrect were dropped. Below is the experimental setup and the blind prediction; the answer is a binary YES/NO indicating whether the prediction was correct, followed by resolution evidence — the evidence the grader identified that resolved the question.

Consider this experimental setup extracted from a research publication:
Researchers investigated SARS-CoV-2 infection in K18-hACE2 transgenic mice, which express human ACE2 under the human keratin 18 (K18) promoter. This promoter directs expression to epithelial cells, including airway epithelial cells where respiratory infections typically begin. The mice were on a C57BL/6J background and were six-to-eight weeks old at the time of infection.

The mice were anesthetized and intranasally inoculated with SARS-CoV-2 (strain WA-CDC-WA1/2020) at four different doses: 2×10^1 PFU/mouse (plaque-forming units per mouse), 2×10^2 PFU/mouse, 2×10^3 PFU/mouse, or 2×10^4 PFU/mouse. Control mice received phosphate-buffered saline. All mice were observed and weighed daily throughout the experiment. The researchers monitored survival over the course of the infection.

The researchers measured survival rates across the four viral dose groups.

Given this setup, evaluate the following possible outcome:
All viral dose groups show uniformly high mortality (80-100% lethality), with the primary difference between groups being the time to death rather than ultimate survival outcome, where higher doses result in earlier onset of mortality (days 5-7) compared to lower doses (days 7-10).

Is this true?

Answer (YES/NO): NO